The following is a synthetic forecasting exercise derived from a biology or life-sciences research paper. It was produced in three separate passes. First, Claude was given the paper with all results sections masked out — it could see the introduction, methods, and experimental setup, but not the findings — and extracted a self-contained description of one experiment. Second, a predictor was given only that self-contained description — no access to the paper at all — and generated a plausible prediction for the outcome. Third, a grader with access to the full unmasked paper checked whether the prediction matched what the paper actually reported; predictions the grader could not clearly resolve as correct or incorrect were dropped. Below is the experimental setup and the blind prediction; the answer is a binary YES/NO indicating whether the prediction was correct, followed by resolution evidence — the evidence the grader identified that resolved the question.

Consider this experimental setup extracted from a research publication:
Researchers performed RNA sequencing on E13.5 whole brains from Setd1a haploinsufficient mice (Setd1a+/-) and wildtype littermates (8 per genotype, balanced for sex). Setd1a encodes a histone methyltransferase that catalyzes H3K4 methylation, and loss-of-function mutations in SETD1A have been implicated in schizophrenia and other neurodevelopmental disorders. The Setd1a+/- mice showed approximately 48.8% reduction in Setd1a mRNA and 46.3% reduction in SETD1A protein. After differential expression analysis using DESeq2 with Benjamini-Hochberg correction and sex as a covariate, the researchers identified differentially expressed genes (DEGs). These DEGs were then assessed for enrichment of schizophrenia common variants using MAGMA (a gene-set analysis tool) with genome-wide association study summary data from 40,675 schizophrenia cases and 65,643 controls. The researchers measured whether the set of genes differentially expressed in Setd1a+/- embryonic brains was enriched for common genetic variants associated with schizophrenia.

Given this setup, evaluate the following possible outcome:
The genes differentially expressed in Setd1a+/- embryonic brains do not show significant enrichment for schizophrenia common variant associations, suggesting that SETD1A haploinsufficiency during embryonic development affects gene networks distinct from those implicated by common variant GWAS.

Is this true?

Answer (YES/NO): YES